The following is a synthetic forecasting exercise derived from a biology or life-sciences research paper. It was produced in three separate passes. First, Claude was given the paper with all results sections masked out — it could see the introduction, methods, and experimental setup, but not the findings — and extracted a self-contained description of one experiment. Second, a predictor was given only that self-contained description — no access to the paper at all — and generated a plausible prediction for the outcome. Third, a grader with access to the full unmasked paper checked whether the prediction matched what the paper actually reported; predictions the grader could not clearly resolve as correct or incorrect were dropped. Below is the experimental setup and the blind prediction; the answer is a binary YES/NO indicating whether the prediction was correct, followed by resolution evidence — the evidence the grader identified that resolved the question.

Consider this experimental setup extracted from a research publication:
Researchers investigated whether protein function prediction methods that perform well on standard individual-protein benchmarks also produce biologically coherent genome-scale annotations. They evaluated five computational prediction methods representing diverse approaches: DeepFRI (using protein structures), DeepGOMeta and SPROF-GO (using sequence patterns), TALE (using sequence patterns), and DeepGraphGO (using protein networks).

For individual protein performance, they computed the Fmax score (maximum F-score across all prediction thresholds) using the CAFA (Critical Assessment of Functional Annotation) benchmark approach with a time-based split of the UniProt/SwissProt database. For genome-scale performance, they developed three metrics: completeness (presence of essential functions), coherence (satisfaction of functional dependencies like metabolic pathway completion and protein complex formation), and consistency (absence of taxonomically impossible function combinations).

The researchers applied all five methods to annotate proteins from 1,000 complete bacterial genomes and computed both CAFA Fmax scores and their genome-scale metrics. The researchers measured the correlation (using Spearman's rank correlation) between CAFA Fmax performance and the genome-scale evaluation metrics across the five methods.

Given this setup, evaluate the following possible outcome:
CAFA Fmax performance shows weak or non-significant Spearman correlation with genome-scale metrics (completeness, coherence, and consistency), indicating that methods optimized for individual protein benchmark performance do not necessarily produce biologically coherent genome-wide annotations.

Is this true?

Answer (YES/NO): YES